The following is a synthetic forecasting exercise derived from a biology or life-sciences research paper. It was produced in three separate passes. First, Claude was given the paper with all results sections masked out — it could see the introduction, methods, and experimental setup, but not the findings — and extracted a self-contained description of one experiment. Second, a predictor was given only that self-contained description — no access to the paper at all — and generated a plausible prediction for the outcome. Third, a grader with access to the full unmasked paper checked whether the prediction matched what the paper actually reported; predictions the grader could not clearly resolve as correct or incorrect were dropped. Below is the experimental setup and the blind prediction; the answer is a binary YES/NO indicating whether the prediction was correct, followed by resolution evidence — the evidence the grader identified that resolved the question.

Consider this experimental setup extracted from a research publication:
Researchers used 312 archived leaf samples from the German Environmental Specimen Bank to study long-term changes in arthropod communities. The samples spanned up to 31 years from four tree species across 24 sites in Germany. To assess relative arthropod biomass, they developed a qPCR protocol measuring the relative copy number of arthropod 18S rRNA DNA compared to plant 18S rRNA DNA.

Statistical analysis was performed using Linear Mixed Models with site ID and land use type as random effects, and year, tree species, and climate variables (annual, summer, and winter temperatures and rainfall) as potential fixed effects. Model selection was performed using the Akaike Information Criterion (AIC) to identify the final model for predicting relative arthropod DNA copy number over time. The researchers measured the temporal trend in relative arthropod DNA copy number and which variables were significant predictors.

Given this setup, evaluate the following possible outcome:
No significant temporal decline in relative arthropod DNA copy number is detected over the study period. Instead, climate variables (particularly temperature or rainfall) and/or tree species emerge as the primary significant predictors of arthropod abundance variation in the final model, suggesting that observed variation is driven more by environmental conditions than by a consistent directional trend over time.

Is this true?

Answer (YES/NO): NO